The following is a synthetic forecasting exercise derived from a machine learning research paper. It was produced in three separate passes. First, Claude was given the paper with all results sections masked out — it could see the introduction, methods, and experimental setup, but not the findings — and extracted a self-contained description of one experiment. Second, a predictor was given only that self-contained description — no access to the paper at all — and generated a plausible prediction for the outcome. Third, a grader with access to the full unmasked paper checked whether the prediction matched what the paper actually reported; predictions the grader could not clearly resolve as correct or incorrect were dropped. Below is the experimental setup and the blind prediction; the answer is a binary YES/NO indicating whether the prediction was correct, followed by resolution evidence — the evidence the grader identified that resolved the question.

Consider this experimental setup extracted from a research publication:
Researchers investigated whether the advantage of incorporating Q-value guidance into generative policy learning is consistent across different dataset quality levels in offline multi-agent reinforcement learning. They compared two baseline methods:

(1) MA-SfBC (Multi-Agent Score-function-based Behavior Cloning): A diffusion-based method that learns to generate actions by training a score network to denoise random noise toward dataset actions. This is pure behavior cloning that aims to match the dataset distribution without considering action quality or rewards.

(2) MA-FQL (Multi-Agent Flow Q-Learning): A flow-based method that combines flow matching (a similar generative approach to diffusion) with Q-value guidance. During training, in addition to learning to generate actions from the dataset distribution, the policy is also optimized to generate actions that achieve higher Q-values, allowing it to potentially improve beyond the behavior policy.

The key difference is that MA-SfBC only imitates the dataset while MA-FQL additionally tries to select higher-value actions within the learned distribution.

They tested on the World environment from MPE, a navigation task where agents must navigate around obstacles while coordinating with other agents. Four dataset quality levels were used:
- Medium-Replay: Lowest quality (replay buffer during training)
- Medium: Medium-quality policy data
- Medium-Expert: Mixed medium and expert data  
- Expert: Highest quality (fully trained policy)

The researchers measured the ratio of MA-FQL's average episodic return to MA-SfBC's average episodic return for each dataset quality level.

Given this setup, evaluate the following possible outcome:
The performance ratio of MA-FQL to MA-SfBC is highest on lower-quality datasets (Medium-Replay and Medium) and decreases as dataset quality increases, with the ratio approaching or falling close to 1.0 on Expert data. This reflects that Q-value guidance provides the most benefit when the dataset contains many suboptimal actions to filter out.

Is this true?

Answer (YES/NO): NO